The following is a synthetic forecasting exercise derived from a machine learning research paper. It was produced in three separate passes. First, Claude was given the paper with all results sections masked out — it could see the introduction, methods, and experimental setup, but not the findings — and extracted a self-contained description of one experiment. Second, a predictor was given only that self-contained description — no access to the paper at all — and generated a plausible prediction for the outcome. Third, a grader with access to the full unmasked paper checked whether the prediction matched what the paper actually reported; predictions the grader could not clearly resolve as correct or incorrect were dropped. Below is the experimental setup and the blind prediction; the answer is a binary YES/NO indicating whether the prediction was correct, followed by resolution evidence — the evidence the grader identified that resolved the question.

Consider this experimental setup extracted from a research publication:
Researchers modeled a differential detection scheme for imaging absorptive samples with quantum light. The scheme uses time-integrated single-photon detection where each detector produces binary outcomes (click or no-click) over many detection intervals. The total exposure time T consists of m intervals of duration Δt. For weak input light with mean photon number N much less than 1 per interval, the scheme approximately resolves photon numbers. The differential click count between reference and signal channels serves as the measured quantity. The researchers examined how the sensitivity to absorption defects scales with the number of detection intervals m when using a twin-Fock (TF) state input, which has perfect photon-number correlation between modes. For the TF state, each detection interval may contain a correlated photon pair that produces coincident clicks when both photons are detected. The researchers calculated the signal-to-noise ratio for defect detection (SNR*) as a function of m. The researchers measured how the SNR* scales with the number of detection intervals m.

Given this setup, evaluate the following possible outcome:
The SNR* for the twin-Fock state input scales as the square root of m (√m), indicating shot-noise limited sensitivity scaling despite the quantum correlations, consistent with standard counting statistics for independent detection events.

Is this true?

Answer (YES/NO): YES